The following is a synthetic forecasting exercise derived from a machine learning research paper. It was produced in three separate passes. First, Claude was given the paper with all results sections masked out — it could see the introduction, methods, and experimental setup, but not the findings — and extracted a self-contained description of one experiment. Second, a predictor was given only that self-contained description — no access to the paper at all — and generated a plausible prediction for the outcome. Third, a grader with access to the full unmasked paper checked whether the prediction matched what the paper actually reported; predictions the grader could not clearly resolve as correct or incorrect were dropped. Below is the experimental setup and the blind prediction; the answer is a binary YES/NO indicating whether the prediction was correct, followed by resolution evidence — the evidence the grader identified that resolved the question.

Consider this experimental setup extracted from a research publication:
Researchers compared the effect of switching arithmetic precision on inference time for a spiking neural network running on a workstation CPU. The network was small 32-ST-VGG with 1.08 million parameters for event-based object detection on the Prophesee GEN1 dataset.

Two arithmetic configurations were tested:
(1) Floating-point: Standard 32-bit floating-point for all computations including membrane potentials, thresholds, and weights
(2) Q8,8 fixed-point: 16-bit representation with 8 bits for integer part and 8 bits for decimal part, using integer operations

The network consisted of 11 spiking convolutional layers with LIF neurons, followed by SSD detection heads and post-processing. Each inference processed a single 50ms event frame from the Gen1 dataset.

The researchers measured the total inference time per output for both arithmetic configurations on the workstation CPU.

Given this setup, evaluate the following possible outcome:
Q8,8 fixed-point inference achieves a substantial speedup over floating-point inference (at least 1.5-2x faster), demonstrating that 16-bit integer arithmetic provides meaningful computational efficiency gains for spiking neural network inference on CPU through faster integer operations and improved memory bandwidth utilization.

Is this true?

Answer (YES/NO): NO